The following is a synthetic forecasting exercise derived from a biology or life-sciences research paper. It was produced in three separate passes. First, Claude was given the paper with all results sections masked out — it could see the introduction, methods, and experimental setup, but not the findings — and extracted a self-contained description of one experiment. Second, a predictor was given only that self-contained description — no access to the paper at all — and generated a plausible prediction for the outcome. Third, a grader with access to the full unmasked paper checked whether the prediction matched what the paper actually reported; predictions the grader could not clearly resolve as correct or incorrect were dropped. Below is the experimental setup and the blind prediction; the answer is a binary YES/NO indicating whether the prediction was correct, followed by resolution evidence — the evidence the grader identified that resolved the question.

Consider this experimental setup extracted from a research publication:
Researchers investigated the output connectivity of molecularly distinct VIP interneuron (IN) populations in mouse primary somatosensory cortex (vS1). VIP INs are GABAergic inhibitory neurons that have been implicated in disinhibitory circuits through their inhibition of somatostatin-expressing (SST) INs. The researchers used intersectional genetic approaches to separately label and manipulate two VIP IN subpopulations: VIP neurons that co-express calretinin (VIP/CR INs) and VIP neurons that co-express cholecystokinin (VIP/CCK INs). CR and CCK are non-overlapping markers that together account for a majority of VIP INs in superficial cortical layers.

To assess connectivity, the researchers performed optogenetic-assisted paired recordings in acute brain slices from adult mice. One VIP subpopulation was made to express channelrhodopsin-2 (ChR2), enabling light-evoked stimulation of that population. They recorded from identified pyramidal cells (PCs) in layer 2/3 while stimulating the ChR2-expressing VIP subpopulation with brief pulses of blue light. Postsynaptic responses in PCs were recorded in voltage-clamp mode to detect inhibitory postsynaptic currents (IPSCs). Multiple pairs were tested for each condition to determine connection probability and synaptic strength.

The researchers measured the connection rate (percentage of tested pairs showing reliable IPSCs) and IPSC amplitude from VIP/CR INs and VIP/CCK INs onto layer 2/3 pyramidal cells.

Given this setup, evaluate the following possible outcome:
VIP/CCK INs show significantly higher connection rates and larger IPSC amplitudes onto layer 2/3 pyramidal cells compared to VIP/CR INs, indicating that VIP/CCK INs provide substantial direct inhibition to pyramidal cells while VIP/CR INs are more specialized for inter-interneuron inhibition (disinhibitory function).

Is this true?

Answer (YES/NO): YES